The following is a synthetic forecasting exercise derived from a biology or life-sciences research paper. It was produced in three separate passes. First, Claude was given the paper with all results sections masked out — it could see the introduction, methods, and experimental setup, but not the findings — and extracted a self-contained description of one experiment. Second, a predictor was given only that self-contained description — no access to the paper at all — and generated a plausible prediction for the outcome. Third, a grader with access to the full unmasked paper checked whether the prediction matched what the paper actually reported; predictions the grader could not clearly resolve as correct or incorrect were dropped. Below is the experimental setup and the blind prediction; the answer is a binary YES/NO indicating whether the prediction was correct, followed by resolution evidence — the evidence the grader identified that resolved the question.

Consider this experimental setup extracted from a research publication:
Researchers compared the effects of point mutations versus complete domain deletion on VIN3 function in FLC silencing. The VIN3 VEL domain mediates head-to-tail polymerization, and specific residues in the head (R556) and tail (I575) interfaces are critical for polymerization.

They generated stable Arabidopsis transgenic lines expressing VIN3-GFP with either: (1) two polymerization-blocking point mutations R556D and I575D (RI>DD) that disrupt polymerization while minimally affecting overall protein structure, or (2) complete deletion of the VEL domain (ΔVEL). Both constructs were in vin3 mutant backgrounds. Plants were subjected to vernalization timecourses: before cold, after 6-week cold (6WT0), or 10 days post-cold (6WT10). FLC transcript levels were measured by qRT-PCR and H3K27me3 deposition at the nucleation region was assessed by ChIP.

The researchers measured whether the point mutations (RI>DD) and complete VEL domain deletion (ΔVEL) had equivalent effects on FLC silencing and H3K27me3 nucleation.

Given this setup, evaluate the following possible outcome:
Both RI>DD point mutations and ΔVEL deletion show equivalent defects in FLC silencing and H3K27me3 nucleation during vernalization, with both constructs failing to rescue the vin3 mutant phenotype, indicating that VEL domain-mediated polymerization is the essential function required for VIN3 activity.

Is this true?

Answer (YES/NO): YES